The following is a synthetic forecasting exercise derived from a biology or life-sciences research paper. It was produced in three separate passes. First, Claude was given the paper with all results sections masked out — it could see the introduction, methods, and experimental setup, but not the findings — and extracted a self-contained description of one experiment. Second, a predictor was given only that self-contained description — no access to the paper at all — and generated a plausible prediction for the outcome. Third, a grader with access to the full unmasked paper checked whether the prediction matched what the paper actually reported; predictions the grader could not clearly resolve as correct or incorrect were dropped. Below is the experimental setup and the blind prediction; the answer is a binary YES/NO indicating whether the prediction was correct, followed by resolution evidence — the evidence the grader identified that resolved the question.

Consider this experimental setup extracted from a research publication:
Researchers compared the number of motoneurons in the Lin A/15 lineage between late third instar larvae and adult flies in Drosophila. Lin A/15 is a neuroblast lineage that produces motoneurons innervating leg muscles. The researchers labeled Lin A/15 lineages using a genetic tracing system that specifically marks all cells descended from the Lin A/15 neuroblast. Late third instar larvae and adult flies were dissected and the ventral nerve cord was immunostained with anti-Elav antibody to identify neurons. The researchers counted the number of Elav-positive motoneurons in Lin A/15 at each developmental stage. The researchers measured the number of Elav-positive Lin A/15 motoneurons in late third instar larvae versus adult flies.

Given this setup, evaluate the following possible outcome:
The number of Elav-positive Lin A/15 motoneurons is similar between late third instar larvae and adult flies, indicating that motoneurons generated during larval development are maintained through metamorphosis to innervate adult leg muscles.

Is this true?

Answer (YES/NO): NO